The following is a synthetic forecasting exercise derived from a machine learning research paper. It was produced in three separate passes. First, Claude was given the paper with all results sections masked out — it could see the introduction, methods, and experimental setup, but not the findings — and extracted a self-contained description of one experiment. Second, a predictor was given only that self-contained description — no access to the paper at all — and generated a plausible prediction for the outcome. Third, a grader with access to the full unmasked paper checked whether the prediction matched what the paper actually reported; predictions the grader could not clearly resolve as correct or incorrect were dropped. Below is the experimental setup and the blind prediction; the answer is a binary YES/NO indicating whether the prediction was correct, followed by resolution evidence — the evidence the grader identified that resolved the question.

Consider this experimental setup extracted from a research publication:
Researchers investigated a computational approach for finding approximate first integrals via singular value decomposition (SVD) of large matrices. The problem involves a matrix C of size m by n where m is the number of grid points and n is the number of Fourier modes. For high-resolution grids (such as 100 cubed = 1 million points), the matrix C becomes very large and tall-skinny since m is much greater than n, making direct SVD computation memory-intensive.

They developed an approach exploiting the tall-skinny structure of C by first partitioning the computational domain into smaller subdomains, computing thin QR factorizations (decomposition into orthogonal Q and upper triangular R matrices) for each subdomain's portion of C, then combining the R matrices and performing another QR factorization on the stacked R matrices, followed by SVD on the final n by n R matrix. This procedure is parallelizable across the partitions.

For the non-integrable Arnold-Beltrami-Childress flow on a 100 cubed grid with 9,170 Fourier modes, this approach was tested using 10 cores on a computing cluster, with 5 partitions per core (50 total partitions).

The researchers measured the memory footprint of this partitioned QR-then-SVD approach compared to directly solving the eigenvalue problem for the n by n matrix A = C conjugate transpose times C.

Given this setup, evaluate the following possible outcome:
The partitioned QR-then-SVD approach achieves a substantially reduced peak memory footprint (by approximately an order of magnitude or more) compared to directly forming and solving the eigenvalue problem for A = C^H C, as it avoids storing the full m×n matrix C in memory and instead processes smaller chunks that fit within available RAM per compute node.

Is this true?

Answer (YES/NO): NO